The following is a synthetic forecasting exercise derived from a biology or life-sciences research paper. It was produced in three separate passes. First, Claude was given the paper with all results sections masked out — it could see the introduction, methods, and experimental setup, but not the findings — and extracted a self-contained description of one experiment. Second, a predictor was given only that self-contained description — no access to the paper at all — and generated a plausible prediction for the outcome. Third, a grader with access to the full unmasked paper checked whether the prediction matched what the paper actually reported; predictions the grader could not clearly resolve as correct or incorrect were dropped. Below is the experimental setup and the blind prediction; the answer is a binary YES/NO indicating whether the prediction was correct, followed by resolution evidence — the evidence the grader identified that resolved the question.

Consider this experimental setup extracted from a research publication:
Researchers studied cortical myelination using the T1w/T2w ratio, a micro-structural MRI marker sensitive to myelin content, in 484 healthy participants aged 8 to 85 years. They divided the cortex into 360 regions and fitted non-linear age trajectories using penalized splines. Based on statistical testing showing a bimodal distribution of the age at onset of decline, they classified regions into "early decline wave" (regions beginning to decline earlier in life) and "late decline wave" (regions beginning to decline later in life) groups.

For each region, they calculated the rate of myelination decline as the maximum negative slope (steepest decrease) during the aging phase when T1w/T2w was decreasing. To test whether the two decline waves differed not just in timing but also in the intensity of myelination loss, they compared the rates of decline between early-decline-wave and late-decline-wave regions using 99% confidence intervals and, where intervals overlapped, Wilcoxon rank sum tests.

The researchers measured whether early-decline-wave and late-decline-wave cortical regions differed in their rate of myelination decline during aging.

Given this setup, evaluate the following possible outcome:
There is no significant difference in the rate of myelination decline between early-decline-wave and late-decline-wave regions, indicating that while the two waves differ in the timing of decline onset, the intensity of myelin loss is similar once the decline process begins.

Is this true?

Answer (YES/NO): NO